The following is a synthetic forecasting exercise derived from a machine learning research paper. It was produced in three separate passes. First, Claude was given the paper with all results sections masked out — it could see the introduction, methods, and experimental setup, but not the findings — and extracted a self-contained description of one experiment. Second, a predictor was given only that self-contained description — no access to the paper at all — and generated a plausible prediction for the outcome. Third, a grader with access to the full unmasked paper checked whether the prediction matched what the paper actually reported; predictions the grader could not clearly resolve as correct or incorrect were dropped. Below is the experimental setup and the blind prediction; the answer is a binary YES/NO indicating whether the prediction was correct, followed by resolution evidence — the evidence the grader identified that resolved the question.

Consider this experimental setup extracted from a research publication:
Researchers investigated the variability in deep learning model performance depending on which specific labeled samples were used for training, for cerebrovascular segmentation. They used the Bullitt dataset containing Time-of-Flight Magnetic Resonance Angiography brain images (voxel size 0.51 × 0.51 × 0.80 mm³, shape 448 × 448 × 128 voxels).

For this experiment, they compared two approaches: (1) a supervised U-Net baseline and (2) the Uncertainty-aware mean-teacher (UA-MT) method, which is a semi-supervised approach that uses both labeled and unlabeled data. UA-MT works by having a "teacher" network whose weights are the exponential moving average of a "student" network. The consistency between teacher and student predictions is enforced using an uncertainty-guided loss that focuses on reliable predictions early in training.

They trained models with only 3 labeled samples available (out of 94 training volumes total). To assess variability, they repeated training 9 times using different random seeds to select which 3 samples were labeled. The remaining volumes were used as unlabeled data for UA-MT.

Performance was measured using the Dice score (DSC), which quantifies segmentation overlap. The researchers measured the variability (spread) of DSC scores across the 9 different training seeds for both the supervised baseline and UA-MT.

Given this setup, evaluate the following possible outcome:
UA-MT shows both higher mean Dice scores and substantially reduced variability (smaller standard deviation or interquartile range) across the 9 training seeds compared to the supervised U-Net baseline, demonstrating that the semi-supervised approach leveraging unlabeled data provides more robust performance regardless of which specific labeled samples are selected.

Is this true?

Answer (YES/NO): YES